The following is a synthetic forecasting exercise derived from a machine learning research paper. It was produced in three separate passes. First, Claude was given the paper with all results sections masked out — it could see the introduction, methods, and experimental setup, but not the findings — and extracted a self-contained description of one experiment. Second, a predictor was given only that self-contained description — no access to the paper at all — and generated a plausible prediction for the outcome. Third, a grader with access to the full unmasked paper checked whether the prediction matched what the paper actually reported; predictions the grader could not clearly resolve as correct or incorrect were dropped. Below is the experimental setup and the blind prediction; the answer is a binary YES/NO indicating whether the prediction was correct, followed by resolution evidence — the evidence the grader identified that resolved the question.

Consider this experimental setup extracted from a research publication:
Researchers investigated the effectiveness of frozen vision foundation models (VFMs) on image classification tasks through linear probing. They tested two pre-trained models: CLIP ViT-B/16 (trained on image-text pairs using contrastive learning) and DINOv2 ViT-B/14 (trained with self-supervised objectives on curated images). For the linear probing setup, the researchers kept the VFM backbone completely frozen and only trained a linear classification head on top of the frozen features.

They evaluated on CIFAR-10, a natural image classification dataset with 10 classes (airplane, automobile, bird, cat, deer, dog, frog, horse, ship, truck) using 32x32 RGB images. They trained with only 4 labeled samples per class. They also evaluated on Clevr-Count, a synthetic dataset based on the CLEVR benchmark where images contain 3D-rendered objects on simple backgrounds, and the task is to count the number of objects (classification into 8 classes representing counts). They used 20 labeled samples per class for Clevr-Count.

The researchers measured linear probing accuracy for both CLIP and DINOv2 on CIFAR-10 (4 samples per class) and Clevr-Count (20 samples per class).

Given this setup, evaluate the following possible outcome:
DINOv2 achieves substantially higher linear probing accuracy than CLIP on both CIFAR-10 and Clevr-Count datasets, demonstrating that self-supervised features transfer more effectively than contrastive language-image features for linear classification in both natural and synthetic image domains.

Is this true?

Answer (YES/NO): NO